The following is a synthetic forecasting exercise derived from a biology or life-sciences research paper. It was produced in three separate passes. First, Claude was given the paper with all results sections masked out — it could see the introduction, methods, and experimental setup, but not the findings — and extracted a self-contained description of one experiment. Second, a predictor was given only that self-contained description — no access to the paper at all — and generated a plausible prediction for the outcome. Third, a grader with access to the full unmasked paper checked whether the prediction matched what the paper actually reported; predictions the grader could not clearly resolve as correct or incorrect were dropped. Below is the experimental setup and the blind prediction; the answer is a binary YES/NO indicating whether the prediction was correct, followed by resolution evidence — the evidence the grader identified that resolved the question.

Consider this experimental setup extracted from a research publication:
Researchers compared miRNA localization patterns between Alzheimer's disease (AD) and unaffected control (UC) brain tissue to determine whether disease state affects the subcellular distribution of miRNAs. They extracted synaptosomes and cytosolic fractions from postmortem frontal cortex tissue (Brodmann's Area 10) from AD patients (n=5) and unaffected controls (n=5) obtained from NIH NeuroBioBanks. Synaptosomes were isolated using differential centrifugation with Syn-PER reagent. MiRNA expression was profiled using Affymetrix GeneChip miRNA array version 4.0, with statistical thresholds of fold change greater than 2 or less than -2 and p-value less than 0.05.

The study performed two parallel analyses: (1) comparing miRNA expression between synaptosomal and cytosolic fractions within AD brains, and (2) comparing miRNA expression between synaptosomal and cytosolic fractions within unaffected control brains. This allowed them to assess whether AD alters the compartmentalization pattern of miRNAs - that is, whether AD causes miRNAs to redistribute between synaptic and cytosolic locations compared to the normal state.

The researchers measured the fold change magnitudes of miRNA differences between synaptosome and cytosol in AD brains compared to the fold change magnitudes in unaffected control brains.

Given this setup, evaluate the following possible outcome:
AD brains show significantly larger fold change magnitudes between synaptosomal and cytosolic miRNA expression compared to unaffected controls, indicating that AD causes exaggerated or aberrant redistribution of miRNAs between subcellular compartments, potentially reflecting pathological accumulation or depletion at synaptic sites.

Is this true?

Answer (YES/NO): YES